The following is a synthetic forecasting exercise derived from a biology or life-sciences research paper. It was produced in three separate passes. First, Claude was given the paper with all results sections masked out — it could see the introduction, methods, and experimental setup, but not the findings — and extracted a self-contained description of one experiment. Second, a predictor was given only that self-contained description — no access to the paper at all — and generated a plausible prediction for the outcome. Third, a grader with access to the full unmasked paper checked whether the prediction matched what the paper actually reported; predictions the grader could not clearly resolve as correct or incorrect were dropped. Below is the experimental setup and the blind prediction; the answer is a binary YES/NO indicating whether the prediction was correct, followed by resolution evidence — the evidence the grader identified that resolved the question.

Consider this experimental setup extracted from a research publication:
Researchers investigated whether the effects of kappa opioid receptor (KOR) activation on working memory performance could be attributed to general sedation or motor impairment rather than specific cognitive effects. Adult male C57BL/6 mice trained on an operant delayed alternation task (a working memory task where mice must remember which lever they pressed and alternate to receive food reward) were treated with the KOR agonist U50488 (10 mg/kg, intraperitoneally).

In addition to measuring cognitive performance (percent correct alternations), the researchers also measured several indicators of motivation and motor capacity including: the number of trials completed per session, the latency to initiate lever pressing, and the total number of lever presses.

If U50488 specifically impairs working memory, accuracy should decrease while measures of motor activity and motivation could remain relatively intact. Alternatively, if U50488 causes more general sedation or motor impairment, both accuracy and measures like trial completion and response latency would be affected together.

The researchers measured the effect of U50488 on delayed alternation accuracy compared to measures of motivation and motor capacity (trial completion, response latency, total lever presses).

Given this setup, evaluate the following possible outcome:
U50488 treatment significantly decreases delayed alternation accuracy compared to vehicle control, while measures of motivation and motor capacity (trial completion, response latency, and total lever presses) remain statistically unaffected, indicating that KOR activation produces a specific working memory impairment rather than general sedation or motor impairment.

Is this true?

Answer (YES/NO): NO